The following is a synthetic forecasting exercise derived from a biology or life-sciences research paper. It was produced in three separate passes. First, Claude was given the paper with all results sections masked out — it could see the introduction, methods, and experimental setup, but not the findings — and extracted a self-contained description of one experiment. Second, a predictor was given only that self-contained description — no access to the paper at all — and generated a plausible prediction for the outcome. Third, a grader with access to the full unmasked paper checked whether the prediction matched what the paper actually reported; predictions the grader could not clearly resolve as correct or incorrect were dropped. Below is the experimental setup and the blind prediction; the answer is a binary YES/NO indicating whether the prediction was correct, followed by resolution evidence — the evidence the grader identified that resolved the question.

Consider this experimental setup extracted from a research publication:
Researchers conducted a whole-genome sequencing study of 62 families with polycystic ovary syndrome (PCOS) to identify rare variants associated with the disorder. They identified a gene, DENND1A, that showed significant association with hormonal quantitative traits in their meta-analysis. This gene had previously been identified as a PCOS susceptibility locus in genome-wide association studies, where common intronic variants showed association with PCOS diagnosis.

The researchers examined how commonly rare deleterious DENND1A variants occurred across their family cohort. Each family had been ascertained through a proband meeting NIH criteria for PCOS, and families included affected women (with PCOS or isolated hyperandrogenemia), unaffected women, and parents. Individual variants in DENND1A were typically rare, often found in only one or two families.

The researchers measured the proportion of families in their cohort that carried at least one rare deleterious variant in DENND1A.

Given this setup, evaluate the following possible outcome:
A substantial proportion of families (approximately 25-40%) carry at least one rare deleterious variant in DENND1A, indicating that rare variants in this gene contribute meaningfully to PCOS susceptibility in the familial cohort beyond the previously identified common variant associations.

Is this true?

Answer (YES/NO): NO